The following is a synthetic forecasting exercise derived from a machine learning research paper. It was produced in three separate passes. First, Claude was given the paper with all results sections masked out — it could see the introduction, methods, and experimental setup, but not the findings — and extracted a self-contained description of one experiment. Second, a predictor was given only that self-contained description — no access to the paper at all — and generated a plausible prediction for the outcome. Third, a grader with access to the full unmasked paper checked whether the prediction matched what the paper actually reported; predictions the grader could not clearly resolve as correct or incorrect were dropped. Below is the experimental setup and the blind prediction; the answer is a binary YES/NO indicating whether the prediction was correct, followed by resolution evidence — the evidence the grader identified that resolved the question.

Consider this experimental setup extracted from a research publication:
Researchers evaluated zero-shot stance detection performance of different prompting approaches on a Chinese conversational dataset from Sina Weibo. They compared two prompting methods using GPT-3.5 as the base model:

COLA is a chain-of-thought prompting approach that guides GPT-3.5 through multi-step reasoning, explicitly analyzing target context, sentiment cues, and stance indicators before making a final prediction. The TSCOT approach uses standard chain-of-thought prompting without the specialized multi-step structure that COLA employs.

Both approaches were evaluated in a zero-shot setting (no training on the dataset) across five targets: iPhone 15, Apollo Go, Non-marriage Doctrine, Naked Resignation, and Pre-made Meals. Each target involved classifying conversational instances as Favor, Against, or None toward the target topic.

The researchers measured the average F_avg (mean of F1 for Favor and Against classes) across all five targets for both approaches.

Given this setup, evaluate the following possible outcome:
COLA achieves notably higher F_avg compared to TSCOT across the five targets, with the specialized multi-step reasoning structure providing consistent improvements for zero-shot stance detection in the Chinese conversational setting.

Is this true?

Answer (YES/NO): NO